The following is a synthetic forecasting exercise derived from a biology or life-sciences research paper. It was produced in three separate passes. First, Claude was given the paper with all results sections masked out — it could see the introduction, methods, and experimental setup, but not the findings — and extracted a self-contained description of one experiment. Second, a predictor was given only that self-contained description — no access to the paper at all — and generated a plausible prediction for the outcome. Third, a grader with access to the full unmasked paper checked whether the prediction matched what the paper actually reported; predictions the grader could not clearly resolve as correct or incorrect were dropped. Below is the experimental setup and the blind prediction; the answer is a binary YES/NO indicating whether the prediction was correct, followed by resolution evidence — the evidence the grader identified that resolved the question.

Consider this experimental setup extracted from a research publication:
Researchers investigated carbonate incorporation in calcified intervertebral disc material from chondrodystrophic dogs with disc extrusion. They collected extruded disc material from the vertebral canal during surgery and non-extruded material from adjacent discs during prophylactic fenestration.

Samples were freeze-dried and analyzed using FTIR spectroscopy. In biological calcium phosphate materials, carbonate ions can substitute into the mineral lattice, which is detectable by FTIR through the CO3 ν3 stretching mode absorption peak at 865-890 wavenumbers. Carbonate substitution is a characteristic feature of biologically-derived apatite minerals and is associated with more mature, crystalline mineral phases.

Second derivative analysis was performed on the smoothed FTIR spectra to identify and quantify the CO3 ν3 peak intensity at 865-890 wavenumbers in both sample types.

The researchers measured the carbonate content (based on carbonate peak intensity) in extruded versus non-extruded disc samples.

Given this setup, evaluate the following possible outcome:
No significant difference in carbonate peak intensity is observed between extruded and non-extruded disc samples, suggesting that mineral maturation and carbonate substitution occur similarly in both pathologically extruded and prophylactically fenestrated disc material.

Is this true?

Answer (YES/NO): NO